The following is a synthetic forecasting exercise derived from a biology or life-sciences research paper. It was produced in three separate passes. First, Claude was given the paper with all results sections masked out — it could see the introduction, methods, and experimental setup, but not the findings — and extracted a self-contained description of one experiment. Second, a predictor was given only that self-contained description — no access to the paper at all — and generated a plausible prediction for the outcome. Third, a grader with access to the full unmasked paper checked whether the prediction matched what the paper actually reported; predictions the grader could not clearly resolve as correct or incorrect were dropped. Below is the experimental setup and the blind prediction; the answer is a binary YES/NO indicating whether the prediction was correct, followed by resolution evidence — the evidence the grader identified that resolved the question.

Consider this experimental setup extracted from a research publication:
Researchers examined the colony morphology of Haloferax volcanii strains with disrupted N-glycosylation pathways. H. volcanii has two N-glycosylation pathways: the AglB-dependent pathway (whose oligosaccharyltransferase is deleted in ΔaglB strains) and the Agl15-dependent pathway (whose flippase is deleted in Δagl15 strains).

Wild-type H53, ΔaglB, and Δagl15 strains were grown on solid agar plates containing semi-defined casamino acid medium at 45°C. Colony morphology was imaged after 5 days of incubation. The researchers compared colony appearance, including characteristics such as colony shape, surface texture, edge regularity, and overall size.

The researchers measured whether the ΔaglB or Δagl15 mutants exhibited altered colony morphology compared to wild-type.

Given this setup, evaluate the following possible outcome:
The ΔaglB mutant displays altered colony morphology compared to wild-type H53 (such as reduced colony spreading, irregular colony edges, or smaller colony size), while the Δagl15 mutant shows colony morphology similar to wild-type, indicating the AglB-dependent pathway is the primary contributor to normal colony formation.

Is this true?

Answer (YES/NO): NO